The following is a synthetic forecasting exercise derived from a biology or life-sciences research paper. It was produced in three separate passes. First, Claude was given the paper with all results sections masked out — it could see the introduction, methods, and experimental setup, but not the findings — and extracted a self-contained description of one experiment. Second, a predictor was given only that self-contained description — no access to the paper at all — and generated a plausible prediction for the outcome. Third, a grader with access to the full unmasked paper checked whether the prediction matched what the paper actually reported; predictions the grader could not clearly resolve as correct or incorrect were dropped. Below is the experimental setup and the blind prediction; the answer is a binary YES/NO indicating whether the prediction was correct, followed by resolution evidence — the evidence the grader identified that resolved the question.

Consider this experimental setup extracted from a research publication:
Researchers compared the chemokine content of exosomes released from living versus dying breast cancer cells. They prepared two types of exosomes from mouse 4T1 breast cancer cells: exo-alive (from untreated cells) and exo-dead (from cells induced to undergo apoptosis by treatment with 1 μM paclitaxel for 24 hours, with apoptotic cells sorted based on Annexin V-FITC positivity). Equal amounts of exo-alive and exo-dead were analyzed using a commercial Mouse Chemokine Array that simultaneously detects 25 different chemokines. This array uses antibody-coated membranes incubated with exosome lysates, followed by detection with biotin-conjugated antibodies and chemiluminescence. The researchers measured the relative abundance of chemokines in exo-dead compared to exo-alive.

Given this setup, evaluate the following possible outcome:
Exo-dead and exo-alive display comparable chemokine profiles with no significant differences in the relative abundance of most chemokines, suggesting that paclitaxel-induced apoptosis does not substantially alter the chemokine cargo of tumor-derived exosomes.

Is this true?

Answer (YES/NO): NO